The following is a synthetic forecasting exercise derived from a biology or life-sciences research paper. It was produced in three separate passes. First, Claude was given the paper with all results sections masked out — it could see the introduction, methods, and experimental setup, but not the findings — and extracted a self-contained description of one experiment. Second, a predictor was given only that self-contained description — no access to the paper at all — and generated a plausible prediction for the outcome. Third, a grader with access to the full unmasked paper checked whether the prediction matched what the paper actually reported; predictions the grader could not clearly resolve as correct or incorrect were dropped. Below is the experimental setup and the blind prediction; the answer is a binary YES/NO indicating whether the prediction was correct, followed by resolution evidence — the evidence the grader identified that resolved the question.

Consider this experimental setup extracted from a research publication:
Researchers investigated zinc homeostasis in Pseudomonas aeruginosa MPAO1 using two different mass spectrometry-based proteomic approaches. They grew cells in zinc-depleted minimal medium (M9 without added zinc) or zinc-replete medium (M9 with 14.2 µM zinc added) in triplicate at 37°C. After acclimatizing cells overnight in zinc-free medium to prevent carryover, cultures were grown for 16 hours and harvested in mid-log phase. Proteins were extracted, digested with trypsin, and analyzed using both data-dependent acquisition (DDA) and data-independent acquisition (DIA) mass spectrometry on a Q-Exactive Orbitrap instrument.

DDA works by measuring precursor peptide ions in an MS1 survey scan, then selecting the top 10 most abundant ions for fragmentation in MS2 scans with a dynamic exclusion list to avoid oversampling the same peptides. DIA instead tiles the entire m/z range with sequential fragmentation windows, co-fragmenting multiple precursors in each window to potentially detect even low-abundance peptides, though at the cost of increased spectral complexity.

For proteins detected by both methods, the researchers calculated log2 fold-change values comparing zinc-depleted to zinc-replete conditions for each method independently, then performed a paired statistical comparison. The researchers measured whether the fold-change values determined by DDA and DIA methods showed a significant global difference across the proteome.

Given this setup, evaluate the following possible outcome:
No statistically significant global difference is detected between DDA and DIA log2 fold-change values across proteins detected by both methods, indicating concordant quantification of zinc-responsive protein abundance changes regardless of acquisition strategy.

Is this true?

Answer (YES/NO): YES